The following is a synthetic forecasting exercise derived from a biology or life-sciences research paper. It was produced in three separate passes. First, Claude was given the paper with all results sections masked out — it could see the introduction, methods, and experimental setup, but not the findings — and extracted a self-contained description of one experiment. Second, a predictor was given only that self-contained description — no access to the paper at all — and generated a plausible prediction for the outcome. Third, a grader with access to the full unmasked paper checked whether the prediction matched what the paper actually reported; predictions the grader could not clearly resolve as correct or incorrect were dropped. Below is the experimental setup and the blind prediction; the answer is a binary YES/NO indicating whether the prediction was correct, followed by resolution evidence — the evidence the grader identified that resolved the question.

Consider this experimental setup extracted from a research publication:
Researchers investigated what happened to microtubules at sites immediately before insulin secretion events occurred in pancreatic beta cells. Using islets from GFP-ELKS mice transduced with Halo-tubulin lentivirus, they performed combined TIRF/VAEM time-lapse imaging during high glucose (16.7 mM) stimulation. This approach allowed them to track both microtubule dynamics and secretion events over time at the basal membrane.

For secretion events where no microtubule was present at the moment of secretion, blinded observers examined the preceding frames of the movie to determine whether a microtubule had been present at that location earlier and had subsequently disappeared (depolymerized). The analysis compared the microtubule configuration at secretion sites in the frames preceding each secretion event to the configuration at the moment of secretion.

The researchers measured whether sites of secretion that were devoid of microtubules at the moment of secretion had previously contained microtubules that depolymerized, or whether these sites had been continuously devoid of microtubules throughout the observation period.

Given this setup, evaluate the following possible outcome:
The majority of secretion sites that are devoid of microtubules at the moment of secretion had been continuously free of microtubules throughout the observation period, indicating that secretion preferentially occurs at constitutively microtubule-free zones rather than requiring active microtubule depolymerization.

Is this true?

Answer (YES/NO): YES